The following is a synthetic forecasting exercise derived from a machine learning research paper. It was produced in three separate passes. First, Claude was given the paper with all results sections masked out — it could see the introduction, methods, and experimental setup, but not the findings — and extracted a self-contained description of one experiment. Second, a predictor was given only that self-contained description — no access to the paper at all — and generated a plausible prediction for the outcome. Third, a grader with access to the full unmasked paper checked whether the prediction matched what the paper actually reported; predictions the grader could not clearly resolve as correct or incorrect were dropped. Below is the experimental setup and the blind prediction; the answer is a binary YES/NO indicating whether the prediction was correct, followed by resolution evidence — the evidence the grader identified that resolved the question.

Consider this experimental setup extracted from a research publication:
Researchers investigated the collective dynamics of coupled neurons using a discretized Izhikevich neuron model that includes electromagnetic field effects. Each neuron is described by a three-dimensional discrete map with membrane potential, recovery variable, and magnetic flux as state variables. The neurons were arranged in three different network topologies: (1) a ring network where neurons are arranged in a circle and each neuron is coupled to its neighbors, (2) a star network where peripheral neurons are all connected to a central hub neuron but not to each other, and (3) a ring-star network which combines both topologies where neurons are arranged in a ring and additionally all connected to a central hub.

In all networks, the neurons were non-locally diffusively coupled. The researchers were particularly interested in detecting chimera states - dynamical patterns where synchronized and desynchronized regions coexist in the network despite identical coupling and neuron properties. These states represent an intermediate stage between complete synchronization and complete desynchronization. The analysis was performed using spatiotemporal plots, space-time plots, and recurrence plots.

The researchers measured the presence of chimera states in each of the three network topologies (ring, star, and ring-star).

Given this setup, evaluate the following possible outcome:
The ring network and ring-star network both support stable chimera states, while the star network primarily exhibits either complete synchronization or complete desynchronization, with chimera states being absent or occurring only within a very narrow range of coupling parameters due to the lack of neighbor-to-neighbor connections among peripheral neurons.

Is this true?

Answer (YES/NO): NO